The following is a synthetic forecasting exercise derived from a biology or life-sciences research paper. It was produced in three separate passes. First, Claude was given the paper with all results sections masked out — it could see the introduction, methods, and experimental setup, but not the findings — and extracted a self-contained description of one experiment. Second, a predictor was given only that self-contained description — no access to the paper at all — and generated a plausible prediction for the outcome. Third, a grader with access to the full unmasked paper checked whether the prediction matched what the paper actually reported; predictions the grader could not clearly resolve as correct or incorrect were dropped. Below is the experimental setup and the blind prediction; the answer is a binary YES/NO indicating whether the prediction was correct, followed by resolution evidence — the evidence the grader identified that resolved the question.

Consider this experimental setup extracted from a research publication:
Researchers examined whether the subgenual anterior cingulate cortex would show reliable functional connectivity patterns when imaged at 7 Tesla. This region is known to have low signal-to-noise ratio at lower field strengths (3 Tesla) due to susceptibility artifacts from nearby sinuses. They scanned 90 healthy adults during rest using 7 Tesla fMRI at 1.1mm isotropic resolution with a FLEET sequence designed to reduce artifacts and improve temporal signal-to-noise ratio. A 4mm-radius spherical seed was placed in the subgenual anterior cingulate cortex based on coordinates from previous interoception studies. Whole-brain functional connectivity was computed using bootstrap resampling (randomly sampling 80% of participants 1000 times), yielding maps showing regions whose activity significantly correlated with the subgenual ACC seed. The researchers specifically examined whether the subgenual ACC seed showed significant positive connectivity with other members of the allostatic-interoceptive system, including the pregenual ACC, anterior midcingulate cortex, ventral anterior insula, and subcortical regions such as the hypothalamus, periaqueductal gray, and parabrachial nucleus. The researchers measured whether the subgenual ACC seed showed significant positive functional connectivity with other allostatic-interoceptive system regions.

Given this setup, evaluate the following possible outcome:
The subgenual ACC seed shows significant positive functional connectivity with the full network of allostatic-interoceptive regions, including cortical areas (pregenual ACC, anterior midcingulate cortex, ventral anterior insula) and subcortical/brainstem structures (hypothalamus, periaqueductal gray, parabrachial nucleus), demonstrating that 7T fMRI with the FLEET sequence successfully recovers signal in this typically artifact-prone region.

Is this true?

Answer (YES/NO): NO